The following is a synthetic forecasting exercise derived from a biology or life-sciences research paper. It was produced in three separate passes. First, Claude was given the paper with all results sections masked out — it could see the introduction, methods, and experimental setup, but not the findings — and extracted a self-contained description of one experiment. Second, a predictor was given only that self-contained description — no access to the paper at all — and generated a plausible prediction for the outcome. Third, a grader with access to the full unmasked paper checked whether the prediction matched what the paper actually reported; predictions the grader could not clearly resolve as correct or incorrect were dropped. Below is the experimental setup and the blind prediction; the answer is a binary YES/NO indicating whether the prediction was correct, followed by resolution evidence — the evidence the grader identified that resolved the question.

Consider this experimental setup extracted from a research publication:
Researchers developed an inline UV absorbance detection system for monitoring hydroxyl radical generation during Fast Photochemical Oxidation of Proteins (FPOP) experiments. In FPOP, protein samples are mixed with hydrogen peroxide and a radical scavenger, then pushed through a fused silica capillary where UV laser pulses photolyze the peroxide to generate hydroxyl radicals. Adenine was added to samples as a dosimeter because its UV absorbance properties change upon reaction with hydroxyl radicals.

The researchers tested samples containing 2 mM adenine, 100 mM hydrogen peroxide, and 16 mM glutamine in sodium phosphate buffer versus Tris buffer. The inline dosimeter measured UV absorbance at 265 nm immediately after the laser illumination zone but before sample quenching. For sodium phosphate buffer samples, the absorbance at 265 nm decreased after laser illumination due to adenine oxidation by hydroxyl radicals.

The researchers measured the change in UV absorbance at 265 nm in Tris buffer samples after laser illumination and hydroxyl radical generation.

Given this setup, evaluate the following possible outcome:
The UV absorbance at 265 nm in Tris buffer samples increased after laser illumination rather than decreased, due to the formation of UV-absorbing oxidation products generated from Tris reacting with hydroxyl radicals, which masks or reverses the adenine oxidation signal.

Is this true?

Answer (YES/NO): YES